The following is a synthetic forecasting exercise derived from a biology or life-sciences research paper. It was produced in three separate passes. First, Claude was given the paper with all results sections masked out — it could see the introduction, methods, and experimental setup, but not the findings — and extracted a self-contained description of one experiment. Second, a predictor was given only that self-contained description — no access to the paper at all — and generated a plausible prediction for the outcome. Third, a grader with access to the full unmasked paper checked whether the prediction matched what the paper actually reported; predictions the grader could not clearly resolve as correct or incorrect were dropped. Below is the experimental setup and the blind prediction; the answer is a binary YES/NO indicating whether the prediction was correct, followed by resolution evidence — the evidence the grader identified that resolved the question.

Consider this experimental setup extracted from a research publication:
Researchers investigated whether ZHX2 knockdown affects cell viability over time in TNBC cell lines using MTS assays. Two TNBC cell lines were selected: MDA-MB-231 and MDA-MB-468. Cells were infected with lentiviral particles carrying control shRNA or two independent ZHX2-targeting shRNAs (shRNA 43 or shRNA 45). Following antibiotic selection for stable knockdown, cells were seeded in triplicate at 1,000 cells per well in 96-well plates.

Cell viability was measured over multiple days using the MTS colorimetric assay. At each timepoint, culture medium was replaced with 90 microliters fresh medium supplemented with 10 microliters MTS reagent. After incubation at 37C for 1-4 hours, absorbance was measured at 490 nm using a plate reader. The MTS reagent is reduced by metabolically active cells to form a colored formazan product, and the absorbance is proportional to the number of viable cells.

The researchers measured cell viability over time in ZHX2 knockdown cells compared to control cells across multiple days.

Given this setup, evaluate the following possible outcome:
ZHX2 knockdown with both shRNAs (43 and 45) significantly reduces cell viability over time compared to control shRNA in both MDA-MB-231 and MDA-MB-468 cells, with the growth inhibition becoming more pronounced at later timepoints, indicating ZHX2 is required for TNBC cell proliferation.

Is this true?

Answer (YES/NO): YES